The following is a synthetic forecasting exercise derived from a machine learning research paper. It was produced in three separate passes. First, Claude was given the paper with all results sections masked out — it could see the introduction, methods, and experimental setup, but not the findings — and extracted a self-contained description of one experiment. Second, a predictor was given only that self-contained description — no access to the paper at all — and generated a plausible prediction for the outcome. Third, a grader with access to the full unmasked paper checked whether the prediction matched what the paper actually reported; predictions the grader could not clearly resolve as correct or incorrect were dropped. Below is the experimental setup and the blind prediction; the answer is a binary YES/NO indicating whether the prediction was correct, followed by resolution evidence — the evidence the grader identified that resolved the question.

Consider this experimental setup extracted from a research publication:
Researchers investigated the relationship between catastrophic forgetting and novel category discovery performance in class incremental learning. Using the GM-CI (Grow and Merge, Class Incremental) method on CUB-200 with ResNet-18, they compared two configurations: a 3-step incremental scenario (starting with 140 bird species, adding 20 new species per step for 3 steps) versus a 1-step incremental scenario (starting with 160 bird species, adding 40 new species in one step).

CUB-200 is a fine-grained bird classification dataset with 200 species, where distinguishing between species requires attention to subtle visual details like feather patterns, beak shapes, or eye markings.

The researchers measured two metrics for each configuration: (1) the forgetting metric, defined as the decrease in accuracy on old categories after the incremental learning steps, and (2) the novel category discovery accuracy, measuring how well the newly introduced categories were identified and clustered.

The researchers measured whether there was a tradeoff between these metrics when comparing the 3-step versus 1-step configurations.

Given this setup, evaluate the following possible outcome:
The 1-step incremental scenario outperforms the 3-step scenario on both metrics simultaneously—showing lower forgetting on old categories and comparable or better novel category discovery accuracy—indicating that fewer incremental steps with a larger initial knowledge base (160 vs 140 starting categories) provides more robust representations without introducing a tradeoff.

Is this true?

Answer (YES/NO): NO